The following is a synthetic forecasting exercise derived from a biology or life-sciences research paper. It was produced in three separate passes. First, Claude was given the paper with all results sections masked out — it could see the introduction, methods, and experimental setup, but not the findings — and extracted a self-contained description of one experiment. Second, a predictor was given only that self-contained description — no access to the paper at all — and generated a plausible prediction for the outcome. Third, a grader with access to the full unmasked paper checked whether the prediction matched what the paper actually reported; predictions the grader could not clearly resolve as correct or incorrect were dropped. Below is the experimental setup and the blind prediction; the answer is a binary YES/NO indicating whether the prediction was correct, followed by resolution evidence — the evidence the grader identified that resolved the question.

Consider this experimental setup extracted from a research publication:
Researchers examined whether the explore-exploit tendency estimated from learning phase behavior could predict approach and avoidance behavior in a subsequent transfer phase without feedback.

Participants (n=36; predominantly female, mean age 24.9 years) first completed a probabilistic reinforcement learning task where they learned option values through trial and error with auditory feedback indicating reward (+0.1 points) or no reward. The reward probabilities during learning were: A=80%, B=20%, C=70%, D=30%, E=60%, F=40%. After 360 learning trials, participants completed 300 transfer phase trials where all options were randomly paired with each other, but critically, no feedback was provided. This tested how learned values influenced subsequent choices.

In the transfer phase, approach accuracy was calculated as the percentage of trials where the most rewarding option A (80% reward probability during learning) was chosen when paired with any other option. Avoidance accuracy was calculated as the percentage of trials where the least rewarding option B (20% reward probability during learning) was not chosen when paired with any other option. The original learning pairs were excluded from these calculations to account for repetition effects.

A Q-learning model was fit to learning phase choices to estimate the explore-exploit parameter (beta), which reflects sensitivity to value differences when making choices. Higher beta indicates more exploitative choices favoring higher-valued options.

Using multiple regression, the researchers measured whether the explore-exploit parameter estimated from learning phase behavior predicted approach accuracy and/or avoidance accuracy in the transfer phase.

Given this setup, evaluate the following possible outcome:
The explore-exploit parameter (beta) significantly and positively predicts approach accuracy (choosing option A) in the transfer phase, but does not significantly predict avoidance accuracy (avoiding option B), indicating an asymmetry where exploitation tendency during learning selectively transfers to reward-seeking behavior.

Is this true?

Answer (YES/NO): NO